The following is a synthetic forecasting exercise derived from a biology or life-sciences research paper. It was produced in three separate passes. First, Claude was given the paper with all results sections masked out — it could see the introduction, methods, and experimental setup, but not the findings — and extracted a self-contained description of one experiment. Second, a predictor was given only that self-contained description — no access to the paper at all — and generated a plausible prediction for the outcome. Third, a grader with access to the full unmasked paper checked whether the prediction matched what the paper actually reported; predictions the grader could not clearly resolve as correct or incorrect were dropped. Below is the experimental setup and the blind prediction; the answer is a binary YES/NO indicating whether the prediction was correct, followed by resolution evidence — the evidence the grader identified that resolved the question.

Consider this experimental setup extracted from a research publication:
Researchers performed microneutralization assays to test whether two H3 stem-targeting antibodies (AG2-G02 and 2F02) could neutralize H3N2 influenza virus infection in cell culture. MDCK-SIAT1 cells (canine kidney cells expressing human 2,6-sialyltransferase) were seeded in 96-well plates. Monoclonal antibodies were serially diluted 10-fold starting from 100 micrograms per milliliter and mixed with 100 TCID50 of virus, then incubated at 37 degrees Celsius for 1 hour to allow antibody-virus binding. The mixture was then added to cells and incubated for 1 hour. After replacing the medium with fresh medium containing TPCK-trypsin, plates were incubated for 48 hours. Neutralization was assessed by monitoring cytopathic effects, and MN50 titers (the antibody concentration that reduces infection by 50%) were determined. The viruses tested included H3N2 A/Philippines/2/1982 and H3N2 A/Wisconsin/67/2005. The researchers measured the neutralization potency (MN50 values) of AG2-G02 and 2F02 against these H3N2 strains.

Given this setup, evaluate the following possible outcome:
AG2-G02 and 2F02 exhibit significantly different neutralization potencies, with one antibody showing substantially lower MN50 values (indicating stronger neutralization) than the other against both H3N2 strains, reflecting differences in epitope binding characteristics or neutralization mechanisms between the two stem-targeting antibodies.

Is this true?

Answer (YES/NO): NO